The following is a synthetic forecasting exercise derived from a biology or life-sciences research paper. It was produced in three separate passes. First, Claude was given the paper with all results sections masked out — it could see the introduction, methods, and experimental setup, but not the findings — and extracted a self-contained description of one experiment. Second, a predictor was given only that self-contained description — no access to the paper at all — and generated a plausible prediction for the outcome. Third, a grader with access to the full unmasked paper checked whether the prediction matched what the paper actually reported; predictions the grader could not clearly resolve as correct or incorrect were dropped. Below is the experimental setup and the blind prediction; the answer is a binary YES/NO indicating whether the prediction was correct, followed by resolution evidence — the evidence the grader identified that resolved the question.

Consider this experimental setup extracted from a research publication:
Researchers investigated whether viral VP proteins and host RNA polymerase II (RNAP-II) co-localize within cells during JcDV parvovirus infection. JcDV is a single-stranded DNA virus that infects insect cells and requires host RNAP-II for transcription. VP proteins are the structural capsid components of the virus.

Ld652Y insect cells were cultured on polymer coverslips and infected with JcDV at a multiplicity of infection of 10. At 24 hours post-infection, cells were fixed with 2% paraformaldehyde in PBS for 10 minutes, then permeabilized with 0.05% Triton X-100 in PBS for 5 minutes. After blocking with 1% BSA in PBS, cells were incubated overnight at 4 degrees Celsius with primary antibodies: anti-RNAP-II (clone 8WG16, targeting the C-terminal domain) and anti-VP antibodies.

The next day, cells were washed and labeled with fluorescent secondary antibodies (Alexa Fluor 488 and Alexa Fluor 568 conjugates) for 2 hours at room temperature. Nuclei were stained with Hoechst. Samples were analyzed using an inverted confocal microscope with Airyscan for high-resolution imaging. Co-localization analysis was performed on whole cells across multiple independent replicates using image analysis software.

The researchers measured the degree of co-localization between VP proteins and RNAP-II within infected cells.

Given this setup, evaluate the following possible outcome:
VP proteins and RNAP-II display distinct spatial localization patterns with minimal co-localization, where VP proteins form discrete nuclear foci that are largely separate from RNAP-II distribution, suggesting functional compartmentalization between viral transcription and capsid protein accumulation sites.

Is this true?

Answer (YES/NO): NO